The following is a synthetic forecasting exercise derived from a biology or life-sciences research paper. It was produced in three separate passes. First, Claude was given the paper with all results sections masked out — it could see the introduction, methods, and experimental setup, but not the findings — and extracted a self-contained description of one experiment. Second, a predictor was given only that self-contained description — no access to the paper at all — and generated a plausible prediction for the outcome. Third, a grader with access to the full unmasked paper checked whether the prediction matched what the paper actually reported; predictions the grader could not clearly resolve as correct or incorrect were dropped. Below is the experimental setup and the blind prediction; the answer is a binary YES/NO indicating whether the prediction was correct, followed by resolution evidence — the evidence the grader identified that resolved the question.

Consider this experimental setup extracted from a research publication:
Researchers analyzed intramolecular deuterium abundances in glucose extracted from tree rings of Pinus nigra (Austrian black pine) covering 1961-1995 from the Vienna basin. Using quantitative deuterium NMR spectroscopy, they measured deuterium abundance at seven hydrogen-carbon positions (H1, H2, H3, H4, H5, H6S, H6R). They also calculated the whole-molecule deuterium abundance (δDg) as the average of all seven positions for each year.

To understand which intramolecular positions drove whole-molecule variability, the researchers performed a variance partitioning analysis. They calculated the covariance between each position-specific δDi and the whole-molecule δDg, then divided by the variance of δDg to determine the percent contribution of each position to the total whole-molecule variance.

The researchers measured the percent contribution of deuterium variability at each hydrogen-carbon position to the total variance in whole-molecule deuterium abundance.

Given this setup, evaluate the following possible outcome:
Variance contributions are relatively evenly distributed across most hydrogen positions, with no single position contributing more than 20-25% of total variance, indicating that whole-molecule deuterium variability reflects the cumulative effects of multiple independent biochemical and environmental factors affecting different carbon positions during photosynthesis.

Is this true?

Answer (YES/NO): NO